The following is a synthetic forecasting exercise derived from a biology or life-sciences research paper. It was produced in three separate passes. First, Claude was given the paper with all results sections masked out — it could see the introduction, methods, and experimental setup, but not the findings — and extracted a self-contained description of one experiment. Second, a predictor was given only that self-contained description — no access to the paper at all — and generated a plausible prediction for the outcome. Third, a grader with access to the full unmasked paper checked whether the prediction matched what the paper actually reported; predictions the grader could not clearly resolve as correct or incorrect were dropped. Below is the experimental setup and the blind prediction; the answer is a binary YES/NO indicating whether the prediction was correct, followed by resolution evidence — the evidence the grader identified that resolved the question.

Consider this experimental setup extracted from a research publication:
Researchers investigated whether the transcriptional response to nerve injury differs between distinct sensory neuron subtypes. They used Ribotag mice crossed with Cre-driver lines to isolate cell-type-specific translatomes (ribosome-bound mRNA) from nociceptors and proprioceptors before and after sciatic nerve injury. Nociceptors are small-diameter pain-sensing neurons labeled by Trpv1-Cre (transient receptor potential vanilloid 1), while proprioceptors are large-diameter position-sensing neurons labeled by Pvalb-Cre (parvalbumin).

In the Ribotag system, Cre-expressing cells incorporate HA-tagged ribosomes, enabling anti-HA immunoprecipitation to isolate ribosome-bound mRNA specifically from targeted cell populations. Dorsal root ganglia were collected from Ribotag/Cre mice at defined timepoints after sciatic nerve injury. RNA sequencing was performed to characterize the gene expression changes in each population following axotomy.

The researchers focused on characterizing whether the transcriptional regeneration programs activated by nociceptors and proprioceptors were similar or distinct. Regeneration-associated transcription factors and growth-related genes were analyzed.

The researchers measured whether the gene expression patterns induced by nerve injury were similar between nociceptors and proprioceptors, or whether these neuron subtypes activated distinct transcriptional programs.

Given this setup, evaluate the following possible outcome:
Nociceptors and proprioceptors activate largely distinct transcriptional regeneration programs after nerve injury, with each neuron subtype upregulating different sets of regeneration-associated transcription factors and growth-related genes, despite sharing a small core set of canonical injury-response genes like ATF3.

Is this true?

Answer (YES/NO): YES